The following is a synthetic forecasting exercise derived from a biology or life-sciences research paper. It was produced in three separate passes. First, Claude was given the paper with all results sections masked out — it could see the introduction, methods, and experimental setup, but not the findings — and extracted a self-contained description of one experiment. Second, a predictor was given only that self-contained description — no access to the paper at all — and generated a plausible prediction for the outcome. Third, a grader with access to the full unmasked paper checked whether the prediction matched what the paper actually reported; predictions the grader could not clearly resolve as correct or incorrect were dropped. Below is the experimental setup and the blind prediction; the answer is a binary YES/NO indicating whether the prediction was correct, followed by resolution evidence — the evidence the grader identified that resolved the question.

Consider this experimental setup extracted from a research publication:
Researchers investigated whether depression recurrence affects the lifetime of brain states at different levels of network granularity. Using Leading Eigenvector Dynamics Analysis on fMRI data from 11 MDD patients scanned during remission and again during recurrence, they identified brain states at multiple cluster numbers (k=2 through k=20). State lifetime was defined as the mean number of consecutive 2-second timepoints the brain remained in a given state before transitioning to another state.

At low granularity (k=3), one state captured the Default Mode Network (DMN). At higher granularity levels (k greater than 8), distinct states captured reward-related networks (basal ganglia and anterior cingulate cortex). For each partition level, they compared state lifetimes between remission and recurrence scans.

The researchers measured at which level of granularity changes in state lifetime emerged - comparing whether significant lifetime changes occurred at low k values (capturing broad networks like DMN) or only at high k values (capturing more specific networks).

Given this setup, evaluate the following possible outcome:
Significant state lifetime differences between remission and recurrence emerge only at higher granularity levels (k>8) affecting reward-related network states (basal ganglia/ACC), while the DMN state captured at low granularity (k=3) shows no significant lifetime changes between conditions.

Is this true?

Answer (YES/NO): NO